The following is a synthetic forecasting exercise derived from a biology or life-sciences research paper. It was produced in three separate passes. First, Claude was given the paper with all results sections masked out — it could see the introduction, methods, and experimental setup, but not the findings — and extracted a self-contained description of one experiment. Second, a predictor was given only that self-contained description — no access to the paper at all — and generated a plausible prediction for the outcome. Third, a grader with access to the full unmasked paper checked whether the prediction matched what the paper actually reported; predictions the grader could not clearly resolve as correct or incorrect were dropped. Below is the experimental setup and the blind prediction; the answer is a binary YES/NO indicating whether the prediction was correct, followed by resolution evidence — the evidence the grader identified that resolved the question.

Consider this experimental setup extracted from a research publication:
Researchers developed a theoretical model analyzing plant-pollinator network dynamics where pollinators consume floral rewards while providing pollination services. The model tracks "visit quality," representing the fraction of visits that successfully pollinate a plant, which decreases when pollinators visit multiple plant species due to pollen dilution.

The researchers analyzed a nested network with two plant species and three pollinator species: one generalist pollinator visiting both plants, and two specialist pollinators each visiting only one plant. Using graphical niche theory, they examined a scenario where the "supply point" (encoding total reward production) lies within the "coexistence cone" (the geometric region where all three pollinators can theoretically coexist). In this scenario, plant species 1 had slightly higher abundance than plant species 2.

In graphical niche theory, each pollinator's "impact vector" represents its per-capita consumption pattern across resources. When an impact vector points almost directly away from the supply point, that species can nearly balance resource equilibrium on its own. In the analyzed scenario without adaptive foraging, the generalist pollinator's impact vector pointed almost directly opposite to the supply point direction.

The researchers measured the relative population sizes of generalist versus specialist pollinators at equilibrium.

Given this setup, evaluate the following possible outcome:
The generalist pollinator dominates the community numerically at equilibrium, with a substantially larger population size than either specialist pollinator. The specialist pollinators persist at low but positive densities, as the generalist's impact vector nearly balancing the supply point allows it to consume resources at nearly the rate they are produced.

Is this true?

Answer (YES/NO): YES